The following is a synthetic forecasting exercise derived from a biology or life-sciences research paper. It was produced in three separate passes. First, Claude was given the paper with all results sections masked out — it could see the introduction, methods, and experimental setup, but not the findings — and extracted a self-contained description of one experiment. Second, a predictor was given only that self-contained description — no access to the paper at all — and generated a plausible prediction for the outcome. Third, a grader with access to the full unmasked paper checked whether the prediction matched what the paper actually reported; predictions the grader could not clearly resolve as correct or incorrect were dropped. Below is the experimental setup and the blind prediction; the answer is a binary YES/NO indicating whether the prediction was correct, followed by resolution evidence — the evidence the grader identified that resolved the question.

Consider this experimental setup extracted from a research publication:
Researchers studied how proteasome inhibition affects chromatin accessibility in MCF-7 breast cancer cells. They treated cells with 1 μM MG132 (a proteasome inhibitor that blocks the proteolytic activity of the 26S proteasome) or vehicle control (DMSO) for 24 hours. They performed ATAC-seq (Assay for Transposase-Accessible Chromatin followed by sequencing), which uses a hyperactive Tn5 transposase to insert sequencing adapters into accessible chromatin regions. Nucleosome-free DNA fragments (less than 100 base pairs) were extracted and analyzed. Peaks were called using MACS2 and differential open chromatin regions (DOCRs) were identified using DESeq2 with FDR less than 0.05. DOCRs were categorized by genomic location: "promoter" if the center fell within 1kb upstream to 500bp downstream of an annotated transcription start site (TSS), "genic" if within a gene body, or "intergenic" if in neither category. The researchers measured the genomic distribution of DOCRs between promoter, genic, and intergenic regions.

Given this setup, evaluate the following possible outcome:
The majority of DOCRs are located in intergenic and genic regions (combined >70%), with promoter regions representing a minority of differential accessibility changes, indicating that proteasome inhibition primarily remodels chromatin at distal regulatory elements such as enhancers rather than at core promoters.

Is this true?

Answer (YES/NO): YES